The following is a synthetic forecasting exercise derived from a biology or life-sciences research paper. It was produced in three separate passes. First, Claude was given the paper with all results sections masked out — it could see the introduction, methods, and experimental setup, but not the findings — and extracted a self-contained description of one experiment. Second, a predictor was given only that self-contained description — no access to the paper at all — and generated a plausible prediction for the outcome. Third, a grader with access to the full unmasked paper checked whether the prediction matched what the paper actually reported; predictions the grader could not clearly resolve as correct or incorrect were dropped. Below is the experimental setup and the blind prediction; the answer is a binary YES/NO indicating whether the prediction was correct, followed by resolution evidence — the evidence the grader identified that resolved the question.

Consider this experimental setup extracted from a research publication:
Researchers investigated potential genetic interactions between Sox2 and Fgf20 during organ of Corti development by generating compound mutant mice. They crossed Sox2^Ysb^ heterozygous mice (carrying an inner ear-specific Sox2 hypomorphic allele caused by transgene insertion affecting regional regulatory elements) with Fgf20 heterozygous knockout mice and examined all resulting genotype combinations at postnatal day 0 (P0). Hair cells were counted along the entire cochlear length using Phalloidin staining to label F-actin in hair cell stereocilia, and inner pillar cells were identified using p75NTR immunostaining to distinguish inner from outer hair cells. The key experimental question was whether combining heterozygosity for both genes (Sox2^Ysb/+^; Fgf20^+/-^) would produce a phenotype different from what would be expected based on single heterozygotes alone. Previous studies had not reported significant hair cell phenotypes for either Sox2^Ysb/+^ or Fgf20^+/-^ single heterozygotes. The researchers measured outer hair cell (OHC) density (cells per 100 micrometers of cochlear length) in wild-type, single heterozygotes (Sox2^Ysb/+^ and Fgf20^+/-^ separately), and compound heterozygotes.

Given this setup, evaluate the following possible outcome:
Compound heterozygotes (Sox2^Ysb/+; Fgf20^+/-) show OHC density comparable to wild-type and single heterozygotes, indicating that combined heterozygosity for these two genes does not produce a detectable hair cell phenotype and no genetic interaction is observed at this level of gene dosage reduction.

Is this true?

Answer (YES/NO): NO